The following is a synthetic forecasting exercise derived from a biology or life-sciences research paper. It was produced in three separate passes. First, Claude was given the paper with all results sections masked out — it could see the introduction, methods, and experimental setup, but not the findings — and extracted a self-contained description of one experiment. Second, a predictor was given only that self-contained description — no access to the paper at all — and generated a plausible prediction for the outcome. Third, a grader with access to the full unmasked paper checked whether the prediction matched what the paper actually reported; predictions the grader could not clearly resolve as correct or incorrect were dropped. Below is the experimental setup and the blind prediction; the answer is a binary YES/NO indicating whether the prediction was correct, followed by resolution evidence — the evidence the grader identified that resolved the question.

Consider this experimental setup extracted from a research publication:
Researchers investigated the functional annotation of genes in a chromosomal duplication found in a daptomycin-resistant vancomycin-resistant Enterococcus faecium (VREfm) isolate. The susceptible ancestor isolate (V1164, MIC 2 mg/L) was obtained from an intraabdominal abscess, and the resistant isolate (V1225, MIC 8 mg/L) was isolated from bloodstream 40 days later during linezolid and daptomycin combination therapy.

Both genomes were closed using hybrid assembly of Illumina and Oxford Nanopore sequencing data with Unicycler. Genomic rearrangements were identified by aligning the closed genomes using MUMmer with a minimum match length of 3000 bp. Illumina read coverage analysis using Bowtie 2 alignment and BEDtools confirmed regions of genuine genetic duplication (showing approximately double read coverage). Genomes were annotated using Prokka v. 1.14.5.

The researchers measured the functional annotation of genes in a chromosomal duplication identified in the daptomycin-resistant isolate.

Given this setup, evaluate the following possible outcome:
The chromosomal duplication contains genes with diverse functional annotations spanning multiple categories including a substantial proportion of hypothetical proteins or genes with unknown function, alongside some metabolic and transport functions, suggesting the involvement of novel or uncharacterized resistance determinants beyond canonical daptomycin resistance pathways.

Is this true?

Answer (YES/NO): NO